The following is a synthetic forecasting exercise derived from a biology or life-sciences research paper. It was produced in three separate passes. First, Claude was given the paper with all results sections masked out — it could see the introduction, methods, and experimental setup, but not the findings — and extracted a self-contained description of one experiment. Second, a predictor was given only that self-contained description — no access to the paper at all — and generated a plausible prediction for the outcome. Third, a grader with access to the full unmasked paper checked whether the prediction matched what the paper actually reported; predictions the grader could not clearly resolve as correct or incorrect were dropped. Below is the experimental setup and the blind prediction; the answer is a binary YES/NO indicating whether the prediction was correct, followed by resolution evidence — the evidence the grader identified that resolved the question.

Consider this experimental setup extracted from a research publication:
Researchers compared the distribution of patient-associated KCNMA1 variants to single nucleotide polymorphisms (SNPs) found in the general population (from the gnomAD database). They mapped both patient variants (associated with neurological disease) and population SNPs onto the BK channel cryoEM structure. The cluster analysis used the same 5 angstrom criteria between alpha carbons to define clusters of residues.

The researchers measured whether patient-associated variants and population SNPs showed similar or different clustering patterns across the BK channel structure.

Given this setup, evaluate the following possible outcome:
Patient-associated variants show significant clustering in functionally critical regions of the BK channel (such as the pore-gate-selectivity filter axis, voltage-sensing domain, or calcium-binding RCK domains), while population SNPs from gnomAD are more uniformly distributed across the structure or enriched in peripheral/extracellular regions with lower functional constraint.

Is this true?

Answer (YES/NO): NO